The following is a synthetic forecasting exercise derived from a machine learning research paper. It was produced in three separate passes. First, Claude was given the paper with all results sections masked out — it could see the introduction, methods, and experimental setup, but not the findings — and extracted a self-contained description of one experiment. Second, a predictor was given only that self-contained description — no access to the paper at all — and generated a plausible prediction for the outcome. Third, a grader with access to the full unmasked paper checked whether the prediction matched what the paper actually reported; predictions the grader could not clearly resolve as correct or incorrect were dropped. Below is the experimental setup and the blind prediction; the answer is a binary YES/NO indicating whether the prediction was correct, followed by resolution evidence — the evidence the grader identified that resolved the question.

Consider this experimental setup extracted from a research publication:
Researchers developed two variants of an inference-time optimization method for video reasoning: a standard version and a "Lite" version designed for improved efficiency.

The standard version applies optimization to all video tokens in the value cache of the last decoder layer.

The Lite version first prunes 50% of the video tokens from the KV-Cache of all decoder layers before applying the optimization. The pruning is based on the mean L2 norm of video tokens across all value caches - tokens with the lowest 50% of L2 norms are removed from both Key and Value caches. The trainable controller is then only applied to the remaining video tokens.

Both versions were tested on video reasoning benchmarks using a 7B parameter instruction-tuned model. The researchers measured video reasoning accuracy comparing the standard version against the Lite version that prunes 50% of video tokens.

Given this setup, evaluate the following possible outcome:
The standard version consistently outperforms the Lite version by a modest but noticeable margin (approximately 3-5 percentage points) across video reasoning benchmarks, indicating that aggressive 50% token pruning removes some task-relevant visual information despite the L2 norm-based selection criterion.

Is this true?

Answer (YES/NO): NO